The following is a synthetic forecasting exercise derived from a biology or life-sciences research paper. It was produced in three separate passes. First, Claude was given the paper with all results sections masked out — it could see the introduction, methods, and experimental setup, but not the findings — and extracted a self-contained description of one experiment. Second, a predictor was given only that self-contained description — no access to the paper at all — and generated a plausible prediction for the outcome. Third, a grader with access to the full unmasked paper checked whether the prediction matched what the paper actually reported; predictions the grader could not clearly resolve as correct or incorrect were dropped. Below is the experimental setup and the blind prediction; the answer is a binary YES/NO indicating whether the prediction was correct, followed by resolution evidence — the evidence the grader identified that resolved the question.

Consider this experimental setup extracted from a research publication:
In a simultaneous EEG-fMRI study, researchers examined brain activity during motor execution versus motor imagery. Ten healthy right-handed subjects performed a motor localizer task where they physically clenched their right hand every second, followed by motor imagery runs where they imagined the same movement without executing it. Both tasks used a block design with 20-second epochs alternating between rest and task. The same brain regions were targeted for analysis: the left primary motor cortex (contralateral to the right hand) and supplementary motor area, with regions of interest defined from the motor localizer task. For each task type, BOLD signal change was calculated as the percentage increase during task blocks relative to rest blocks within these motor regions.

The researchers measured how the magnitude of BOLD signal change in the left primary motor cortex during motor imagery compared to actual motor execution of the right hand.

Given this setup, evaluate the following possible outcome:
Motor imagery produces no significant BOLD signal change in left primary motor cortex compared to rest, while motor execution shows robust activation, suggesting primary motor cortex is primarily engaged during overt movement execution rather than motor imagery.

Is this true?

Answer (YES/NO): NO